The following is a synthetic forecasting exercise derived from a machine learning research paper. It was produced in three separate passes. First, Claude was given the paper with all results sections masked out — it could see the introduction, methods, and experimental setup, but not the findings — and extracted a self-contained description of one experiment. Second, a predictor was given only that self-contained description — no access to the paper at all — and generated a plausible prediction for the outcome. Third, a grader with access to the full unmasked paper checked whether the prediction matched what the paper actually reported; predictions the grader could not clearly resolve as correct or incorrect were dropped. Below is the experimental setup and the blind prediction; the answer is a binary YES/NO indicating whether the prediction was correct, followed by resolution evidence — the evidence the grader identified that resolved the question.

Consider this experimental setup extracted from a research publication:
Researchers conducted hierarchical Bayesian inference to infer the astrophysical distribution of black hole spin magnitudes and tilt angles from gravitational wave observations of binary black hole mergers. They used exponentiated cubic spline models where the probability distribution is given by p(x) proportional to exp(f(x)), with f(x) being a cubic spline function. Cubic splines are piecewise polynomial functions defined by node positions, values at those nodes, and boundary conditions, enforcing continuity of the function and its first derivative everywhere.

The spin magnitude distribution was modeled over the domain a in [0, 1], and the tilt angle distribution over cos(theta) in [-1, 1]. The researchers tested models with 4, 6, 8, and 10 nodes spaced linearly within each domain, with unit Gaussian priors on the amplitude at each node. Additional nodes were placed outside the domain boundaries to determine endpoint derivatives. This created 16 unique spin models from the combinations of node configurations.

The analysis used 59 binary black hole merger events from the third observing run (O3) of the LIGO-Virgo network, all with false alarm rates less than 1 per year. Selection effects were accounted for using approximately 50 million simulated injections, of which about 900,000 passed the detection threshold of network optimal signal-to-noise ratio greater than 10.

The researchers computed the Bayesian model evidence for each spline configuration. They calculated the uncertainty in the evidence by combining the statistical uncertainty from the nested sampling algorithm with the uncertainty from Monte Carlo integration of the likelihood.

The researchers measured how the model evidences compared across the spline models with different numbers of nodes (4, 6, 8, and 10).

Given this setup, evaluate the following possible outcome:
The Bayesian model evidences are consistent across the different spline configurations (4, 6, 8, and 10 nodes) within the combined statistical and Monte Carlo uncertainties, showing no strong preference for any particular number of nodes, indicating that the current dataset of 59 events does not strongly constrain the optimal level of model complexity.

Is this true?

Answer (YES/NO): YES